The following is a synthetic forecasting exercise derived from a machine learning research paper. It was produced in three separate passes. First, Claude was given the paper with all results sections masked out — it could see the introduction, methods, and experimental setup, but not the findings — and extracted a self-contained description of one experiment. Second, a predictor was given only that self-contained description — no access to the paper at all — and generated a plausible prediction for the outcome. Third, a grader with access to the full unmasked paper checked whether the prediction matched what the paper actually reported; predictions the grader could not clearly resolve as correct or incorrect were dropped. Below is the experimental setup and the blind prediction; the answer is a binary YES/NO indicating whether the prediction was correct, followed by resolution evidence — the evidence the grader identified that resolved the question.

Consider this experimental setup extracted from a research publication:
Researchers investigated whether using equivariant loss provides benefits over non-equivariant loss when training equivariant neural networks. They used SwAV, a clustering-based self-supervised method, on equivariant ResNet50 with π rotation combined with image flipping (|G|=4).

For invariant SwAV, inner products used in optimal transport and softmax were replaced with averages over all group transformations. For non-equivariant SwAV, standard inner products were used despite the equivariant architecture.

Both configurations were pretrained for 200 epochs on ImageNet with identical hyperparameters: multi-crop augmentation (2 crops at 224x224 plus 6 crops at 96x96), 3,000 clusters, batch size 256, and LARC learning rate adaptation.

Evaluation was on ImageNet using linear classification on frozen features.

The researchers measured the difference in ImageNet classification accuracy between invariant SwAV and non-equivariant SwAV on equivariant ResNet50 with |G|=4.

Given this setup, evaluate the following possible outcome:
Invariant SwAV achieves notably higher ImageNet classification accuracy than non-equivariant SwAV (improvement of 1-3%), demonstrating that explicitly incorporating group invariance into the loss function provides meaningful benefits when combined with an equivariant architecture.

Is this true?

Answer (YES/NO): YES